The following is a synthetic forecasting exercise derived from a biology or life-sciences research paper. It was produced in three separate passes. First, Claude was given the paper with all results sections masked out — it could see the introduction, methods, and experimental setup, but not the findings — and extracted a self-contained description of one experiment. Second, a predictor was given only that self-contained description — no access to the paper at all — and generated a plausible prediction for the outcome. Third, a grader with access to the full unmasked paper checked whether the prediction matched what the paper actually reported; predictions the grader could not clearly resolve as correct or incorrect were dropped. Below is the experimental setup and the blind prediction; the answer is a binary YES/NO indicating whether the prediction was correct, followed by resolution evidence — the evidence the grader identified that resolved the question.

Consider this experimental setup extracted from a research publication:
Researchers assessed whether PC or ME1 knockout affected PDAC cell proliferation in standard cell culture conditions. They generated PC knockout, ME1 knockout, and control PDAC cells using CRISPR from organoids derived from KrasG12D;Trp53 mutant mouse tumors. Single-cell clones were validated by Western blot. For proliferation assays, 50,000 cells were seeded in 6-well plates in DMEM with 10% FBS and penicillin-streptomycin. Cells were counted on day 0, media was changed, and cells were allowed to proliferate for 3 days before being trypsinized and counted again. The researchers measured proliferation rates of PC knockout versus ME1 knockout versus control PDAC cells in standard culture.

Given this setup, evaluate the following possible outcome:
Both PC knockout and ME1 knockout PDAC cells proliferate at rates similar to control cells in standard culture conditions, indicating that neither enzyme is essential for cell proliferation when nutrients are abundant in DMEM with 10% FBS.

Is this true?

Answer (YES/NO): YES